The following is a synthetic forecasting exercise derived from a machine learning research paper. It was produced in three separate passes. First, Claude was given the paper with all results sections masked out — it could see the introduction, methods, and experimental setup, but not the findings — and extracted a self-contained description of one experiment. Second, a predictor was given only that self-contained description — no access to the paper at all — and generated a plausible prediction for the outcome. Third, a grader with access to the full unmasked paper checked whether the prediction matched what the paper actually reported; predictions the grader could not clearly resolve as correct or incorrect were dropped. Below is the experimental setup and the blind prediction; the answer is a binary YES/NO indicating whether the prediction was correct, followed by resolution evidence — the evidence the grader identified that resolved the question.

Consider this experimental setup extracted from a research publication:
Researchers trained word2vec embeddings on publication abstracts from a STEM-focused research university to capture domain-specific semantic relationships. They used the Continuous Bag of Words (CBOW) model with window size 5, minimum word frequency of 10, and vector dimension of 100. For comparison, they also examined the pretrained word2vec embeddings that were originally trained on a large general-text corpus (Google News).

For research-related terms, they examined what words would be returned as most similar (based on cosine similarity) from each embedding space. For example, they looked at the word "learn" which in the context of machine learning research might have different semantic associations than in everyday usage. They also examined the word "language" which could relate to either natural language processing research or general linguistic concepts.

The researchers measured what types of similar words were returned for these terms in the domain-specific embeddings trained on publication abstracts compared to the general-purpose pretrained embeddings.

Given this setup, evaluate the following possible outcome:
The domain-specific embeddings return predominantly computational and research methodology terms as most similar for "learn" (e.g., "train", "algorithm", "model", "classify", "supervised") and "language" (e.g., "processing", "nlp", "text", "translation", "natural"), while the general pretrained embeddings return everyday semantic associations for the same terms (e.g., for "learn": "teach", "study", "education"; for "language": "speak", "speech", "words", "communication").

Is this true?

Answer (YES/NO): NO